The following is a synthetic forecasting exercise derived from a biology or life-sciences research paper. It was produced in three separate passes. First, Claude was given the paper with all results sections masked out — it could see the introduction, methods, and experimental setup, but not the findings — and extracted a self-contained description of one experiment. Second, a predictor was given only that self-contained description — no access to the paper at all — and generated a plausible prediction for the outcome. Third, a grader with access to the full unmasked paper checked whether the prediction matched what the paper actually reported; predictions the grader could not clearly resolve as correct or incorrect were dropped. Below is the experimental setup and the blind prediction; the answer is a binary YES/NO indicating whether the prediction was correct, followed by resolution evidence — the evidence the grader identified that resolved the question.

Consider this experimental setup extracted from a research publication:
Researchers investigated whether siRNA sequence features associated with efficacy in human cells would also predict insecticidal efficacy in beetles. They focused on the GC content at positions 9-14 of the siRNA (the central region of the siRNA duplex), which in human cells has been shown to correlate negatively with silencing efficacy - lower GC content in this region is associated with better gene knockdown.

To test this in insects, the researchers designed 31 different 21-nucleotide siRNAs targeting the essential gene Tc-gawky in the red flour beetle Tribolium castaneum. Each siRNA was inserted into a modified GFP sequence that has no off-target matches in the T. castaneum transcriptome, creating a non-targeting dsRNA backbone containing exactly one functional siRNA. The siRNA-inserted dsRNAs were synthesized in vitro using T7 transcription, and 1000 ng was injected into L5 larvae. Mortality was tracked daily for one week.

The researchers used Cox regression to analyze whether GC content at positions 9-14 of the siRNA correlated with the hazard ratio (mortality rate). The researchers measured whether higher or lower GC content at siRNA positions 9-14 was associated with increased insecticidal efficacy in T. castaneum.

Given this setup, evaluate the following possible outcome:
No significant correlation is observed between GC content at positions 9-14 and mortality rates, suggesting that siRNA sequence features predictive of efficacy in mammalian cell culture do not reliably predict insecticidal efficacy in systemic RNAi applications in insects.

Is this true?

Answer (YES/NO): NO